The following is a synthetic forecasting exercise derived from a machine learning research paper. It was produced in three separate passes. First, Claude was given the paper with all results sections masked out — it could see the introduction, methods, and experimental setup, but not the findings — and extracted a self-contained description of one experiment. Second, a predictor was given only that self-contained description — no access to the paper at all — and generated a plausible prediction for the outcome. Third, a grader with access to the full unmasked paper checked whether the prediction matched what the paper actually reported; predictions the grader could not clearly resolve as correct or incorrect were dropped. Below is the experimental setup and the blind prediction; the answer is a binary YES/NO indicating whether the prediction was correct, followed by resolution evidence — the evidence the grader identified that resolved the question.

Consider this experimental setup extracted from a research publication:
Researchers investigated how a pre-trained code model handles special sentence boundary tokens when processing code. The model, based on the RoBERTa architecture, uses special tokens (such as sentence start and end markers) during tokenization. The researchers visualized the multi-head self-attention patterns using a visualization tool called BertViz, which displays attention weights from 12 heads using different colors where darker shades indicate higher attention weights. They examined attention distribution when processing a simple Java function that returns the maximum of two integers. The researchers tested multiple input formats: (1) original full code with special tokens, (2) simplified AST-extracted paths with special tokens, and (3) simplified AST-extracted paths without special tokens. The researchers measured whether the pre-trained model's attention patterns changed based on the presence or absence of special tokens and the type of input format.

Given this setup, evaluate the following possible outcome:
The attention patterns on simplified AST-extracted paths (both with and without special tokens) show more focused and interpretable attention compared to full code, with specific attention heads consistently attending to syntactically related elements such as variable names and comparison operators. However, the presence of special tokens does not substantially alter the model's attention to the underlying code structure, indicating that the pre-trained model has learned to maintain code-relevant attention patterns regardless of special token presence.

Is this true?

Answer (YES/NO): NO